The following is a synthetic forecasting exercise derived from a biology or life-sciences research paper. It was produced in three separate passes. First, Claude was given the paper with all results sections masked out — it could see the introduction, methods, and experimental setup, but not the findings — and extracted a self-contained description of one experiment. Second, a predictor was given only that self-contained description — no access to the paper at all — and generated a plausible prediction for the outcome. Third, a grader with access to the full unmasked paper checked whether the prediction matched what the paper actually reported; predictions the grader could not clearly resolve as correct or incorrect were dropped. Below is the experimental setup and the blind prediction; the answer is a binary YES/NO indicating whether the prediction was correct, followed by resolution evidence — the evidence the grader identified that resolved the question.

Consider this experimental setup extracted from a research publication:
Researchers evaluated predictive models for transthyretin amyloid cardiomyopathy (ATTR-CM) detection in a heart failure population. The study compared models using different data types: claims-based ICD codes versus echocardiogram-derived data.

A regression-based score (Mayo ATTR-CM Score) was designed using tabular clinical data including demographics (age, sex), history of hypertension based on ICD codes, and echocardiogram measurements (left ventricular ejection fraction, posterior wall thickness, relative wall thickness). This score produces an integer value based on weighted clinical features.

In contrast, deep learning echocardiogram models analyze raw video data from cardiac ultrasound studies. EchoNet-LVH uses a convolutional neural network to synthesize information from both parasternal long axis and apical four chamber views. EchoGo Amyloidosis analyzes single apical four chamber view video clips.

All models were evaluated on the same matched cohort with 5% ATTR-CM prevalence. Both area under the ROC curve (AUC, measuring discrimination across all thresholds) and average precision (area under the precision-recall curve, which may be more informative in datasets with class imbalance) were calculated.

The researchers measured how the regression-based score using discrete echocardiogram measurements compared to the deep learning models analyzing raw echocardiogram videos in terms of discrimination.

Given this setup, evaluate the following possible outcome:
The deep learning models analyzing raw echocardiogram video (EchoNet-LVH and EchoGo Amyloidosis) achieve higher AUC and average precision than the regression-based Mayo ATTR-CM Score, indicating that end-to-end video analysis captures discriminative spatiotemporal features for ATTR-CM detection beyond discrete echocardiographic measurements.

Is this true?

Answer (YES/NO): YES